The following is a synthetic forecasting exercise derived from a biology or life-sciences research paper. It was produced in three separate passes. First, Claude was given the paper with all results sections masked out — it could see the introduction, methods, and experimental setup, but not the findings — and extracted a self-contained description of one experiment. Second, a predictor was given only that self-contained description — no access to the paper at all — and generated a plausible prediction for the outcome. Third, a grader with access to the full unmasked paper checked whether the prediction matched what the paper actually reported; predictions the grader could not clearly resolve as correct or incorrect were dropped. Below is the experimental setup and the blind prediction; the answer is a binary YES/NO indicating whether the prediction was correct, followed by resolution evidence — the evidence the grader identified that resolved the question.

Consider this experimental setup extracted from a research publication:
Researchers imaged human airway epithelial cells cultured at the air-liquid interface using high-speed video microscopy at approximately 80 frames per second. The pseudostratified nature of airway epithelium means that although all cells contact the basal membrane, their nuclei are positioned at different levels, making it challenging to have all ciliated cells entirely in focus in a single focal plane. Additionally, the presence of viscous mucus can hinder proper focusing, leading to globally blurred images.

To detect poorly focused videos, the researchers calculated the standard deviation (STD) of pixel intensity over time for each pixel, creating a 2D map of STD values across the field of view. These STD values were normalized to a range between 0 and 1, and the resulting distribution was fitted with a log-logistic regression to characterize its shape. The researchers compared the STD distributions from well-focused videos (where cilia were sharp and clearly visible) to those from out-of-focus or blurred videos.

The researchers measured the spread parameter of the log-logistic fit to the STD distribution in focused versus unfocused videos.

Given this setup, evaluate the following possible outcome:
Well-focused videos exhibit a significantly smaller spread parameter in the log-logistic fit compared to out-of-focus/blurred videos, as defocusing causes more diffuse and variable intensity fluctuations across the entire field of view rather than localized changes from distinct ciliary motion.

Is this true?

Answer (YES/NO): NO